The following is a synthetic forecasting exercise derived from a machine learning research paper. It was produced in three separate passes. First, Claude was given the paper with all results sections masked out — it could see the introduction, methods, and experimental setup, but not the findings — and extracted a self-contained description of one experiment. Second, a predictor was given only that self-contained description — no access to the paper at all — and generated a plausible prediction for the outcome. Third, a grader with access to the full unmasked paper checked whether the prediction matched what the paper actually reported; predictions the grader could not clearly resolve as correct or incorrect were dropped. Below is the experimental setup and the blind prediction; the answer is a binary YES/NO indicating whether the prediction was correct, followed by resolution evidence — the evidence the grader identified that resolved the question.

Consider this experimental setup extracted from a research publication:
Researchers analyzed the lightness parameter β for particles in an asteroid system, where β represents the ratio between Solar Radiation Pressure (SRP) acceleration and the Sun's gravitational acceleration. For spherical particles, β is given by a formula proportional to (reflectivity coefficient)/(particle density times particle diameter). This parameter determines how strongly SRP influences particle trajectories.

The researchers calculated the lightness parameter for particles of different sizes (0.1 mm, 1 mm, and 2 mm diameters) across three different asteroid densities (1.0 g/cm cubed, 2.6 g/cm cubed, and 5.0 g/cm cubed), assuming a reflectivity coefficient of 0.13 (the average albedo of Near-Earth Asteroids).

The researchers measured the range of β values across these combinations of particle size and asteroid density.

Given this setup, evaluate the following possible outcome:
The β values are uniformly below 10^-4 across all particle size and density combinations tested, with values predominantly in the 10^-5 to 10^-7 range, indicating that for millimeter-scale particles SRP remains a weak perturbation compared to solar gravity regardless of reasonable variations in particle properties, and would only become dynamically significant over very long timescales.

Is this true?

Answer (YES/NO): NO